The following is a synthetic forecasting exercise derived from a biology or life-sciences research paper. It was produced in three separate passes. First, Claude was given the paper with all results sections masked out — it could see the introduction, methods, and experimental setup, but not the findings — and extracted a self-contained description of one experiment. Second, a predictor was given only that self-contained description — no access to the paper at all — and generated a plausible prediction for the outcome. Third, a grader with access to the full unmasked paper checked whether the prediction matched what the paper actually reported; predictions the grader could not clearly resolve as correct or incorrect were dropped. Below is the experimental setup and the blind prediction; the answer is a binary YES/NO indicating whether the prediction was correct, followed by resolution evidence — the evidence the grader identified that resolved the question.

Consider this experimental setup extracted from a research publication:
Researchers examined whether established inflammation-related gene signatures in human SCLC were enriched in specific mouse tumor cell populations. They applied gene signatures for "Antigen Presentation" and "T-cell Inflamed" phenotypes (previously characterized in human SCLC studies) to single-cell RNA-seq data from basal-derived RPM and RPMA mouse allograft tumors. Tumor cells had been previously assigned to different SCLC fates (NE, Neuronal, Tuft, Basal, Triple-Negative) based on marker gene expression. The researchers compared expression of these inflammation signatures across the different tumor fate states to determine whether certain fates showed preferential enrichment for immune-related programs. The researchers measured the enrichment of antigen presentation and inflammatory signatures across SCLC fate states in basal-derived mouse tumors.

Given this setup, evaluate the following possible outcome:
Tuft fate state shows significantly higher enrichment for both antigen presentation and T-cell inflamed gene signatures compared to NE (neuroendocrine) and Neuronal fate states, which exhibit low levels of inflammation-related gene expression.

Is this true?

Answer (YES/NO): NO